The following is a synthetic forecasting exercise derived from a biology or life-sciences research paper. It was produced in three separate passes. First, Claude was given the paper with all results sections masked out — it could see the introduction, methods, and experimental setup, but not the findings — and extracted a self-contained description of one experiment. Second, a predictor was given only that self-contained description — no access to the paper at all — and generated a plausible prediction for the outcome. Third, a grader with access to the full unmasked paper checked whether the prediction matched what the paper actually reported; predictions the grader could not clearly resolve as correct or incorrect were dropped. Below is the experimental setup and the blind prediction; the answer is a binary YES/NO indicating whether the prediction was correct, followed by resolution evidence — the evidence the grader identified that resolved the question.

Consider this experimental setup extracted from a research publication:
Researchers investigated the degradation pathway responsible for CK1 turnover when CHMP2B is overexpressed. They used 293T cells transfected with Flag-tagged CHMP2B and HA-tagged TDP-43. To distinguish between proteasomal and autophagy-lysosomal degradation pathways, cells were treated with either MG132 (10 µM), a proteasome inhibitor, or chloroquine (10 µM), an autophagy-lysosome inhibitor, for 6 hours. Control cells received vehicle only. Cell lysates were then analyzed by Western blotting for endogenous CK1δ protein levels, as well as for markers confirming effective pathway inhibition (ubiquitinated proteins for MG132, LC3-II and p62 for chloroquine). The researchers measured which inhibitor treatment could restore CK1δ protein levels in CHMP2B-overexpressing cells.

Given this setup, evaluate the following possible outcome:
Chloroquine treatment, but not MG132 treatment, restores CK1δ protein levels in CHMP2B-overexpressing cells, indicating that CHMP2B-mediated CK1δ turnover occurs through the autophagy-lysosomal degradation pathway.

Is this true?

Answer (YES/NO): NO